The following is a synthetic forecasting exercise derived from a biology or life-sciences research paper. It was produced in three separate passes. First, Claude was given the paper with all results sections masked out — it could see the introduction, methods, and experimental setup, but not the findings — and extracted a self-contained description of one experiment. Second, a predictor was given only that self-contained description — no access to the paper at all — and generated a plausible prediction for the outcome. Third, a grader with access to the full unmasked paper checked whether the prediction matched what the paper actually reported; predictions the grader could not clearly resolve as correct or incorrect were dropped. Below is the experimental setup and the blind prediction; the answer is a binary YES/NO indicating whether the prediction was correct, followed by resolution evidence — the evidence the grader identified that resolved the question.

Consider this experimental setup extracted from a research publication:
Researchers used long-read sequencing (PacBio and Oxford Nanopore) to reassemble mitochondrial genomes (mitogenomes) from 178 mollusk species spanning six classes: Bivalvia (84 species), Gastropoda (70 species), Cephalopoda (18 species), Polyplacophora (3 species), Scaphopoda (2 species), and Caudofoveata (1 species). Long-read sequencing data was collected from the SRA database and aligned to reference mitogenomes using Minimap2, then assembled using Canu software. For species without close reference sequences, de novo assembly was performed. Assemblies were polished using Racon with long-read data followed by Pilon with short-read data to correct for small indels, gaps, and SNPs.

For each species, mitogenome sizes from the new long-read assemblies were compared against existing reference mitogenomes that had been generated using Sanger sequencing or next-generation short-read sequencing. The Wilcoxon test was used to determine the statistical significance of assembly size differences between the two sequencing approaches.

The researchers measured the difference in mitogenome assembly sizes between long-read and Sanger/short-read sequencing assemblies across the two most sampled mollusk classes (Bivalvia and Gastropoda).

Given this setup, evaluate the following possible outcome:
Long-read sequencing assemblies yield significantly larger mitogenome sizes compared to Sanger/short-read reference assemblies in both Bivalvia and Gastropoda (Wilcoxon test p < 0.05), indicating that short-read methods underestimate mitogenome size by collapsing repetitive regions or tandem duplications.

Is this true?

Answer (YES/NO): YES